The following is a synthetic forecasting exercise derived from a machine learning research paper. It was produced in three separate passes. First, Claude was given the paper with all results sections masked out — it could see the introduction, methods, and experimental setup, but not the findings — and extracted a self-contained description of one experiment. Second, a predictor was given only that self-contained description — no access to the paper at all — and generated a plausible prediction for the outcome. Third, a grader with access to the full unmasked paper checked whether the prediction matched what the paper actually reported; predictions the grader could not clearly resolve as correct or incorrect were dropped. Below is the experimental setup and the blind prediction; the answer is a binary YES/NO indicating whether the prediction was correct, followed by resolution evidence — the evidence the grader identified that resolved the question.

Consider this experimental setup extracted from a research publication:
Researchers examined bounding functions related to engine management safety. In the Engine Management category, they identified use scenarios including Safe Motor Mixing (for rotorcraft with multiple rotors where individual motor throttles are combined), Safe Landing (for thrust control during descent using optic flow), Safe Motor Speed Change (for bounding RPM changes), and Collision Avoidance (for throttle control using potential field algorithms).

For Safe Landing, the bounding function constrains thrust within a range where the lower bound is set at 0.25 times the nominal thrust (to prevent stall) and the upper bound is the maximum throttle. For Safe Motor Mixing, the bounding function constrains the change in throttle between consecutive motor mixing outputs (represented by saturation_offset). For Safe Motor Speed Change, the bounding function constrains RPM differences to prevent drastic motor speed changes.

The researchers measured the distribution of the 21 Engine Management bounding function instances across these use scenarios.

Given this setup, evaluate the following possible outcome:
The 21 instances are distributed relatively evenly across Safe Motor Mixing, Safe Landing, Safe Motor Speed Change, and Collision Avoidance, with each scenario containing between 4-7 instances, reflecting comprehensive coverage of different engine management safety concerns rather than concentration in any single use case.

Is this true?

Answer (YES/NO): NO